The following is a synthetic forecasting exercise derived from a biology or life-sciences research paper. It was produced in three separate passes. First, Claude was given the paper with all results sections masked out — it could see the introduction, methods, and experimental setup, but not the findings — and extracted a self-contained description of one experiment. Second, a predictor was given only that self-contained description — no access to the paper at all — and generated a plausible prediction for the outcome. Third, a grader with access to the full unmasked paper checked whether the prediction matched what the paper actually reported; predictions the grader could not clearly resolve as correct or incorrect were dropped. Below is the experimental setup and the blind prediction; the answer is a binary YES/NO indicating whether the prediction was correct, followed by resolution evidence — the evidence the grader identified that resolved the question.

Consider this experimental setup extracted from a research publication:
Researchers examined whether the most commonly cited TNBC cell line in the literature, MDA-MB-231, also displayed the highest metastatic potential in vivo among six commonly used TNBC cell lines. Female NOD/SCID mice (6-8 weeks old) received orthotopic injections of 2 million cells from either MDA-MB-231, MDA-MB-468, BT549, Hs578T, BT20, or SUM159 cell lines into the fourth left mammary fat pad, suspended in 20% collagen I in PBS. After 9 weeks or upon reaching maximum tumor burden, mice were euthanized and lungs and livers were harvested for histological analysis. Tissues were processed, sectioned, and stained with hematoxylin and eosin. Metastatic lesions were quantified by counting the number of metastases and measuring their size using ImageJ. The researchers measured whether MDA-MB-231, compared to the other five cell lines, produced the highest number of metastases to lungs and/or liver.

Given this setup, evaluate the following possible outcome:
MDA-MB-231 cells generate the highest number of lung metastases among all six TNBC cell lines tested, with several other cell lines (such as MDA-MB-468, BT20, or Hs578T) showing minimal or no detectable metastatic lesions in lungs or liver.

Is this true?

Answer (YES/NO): NO